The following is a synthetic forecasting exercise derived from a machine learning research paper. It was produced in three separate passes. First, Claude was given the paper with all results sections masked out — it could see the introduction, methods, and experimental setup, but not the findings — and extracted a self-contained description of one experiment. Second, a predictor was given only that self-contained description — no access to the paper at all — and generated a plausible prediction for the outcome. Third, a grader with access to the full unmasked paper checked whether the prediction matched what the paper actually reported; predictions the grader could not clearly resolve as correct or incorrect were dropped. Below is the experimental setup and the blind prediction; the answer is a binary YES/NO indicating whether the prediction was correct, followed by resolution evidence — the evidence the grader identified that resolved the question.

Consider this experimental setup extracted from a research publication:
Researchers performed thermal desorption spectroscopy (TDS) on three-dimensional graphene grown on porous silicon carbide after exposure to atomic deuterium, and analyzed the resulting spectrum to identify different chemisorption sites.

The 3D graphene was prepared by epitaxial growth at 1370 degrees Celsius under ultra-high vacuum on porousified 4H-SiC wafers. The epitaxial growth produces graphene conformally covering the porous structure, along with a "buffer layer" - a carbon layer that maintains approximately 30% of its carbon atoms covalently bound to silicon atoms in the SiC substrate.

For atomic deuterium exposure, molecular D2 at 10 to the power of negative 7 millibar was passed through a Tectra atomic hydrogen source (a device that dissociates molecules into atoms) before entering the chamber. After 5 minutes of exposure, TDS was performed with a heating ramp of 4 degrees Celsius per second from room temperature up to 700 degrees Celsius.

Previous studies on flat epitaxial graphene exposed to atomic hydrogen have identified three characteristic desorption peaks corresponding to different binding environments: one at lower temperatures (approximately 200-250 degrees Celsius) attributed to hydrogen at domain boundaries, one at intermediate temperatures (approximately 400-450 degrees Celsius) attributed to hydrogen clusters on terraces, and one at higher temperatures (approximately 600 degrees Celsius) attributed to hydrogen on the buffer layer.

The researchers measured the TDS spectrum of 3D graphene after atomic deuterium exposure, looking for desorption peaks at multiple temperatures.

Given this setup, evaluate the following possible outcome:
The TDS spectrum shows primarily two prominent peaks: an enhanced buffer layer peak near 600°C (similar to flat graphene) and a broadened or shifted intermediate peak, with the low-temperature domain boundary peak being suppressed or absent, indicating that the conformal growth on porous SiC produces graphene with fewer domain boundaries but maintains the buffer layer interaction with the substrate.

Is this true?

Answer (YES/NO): NO